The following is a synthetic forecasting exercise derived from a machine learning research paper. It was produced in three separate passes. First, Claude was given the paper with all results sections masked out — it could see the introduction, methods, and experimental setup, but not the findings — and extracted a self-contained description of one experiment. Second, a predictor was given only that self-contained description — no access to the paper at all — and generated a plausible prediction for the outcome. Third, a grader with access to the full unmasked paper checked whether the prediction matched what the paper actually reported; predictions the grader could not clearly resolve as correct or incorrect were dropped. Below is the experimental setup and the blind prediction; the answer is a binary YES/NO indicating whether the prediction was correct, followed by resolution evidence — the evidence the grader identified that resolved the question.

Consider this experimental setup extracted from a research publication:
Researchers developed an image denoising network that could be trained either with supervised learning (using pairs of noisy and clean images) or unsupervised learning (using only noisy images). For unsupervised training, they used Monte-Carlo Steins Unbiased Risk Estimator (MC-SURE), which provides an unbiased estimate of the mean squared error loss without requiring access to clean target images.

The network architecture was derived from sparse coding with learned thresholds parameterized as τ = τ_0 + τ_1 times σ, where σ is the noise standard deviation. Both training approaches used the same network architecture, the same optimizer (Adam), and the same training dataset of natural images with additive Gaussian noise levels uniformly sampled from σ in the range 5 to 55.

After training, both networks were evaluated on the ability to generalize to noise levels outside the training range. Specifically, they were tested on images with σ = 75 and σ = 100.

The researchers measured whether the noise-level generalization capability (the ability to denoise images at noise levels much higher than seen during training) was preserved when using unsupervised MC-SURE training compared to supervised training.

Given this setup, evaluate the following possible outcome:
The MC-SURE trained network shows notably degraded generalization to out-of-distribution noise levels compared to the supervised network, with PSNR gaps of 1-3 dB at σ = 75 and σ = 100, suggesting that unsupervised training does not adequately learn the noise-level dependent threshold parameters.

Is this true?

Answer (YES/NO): NO